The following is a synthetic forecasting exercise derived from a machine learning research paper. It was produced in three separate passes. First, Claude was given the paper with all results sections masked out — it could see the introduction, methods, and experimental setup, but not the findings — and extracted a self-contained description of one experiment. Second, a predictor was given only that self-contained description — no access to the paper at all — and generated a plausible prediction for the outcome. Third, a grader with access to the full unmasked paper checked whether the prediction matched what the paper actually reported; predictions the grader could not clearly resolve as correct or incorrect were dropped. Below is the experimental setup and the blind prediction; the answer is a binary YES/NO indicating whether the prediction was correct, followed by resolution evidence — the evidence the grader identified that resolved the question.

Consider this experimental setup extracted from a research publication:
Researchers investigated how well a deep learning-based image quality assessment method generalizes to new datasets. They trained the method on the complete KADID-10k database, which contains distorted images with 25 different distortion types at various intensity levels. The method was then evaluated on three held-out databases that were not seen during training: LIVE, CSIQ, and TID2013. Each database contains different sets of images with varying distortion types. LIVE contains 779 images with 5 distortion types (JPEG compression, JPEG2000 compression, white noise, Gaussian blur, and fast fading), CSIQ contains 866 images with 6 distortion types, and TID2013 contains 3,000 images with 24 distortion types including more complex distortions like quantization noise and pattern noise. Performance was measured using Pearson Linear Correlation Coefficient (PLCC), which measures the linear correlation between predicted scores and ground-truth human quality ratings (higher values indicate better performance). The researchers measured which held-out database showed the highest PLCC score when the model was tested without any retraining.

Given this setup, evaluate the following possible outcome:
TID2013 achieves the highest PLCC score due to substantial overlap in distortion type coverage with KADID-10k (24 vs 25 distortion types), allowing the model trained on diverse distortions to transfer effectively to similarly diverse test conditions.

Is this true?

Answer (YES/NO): NO